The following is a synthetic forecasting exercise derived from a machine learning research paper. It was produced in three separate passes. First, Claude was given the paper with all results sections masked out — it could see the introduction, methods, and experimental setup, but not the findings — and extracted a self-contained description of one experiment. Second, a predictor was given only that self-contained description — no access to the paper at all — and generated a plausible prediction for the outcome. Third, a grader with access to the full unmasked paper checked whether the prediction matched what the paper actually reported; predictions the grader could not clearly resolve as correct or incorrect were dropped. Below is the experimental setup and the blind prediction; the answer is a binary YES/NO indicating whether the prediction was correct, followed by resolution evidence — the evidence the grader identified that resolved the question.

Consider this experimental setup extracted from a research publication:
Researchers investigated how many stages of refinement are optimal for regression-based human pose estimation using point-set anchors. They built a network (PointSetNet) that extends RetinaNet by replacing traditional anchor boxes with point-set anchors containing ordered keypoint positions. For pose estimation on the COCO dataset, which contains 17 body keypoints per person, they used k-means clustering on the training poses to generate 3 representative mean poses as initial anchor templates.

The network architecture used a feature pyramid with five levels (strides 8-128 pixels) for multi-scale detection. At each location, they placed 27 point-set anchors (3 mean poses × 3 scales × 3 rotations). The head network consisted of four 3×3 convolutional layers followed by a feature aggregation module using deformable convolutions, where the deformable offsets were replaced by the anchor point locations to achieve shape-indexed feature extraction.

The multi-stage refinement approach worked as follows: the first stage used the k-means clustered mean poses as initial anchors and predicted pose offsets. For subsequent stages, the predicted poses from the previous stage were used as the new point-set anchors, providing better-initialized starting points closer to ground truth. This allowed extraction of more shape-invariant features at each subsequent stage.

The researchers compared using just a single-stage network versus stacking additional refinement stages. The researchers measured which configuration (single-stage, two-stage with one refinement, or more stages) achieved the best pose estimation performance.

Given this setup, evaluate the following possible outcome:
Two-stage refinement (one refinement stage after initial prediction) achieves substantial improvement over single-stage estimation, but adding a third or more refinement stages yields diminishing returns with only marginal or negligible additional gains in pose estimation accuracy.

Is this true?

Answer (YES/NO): NO